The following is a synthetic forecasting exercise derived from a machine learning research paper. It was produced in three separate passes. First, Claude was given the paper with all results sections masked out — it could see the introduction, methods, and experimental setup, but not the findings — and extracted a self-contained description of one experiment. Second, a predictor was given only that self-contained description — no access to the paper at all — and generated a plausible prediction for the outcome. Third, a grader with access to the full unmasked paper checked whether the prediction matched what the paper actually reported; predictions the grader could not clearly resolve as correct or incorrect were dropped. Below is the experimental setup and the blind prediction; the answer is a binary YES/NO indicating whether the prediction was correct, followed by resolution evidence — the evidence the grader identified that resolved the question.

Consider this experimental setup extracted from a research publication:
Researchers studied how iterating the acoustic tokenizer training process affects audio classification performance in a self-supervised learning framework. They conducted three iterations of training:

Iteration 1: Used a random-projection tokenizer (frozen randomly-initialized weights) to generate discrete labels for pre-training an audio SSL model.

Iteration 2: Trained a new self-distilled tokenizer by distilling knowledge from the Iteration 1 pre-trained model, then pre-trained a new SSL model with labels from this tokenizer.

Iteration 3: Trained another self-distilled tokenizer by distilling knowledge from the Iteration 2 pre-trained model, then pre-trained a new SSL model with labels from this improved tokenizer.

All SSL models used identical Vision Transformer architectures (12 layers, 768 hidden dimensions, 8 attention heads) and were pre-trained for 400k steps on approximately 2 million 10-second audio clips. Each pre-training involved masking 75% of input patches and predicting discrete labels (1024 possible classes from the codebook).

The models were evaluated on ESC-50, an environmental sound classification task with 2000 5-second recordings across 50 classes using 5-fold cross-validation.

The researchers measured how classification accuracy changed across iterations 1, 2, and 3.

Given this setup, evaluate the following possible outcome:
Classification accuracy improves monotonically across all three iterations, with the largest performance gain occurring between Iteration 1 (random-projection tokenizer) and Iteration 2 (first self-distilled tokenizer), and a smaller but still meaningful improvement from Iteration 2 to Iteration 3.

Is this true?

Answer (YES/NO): NO